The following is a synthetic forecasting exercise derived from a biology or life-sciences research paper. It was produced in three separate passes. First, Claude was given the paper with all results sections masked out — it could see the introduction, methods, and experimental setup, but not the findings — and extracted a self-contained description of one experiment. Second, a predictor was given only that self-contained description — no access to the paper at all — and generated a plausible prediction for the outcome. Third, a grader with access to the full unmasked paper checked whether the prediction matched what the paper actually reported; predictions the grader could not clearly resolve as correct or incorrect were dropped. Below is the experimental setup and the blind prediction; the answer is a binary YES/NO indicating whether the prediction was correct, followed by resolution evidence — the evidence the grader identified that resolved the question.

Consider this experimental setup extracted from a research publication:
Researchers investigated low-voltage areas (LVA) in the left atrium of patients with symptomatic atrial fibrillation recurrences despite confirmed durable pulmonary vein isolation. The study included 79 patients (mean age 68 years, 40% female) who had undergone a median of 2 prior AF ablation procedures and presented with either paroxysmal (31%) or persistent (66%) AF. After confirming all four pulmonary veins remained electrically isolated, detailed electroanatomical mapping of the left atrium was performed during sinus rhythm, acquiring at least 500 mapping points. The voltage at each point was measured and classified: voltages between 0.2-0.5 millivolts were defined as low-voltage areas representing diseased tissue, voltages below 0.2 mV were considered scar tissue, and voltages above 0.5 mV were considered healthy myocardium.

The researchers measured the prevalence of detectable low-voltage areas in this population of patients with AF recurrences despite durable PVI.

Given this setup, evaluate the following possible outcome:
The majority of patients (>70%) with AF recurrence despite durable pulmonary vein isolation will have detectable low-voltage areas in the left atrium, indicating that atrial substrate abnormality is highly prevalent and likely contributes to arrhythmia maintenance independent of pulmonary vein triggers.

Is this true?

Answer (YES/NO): YES